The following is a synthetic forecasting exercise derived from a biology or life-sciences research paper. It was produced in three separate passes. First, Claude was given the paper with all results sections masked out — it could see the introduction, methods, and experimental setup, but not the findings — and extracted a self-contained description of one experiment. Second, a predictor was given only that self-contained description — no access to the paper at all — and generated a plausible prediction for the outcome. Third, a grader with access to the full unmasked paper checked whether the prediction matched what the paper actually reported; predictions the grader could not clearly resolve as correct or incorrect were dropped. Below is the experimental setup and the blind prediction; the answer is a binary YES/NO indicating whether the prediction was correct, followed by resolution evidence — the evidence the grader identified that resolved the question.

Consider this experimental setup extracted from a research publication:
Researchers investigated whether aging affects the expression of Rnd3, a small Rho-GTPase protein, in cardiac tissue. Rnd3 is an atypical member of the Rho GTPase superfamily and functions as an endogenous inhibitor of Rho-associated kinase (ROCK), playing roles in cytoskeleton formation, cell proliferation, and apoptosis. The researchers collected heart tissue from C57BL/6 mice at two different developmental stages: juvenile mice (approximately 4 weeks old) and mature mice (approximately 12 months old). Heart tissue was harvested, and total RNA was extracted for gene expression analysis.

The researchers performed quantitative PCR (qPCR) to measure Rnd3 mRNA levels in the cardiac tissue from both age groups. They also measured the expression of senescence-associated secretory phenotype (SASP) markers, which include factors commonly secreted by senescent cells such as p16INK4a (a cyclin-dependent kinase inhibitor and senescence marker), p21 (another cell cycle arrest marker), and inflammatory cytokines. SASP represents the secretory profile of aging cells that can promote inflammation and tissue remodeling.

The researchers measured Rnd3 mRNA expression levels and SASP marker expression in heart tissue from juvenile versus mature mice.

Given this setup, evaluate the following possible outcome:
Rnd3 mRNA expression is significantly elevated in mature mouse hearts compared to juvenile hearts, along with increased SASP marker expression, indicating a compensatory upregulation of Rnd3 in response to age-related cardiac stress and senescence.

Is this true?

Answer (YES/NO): NO